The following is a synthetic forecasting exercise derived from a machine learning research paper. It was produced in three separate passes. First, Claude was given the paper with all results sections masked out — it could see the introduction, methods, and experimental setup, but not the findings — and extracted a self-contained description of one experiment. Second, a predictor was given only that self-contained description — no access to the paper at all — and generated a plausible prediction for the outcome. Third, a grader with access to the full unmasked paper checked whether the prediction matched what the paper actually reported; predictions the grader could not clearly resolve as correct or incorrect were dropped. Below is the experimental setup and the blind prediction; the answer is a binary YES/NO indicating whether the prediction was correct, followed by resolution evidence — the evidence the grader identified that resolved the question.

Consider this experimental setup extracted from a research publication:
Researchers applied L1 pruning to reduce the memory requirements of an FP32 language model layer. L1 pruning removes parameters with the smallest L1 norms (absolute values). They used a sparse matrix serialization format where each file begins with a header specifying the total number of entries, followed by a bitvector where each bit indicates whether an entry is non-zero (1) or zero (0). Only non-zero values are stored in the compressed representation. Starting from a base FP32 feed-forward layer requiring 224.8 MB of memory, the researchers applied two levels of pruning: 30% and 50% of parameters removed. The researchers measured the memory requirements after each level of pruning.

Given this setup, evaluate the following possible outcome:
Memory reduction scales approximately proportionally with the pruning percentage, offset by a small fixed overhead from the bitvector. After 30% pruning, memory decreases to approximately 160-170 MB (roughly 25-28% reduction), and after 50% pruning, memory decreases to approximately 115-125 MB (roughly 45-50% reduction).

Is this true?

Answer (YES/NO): NO